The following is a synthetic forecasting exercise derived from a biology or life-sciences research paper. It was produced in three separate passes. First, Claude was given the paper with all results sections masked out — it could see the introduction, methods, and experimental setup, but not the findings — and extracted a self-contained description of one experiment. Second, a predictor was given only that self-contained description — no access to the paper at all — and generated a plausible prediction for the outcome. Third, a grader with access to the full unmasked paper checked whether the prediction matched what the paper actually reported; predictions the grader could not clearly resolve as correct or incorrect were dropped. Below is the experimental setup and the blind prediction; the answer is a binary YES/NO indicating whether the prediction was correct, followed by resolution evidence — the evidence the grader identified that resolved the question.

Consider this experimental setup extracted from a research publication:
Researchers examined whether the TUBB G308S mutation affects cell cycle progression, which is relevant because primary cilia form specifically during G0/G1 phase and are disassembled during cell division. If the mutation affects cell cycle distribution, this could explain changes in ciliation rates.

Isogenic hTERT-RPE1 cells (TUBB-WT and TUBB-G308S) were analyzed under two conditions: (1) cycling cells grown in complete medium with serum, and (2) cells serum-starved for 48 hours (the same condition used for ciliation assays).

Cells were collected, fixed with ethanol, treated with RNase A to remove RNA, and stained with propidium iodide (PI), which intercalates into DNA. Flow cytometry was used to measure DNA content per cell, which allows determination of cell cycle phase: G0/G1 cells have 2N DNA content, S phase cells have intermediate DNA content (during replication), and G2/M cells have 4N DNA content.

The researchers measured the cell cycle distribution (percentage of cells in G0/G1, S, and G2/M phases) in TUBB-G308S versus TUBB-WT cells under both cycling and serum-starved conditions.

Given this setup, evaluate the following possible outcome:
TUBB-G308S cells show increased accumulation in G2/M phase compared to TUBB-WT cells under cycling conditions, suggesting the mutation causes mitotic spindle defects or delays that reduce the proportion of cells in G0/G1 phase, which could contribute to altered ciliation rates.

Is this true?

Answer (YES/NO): NO